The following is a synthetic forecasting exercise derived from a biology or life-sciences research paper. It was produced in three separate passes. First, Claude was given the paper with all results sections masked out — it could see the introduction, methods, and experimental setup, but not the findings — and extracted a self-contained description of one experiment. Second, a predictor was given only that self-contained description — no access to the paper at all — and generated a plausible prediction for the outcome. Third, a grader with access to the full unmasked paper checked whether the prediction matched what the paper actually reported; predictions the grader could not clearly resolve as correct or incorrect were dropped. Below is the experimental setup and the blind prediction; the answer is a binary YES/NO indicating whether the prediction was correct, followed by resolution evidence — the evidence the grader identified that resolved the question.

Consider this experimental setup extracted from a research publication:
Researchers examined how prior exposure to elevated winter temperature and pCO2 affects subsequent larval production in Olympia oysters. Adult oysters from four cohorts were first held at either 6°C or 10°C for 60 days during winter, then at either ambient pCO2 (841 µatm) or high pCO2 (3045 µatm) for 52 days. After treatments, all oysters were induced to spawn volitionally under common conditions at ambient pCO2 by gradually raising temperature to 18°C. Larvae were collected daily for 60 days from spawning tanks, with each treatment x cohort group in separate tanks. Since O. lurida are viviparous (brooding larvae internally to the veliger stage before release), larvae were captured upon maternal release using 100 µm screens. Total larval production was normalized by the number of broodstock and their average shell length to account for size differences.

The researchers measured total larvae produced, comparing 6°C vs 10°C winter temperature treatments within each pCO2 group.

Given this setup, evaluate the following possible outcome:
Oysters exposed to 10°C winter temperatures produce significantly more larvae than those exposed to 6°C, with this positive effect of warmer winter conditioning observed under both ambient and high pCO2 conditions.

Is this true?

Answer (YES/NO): NO